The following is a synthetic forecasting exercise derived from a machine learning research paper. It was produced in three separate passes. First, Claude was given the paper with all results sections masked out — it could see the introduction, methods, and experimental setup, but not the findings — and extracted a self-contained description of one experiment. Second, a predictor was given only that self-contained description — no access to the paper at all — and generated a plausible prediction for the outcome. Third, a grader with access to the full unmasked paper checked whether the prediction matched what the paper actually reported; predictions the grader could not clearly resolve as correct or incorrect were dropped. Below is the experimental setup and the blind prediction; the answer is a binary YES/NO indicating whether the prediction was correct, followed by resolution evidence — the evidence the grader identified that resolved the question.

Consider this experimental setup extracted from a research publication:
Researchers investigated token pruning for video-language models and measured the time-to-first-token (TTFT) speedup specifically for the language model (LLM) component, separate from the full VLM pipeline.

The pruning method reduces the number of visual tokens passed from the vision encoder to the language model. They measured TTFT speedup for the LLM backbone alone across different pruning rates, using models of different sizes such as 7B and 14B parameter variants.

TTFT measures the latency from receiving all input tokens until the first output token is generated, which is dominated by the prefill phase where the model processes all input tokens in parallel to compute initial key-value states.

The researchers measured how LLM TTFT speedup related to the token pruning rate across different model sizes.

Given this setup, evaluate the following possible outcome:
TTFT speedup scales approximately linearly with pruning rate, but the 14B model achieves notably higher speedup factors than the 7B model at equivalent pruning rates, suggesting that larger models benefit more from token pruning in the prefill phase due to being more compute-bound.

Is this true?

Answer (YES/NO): NO